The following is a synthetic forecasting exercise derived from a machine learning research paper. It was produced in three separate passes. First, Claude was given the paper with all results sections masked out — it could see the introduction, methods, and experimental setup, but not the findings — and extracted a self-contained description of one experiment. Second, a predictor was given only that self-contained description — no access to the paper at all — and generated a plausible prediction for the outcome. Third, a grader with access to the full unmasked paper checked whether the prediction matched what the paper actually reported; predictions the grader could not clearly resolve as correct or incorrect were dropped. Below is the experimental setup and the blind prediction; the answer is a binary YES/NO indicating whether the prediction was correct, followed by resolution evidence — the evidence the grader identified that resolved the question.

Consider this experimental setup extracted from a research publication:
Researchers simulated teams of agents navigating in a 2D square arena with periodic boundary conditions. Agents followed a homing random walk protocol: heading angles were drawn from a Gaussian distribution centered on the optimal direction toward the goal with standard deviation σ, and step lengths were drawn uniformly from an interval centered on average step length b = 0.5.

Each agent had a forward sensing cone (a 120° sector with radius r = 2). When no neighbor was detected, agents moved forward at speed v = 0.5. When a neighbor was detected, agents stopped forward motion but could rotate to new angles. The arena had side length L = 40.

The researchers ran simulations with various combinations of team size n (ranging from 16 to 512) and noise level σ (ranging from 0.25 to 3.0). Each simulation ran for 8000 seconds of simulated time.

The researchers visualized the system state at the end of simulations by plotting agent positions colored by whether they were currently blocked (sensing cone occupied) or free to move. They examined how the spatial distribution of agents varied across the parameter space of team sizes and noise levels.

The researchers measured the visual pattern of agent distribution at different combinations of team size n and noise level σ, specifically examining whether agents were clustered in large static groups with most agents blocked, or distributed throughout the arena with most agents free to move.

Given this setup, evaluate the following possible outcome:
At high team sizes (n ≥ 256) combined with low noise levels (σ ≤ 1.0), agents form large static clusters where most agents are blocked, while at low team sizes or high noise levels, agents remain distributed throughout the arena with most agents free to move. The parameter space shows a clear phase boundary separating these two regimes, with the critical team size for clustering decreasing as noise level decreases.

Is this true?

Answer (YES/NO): YES